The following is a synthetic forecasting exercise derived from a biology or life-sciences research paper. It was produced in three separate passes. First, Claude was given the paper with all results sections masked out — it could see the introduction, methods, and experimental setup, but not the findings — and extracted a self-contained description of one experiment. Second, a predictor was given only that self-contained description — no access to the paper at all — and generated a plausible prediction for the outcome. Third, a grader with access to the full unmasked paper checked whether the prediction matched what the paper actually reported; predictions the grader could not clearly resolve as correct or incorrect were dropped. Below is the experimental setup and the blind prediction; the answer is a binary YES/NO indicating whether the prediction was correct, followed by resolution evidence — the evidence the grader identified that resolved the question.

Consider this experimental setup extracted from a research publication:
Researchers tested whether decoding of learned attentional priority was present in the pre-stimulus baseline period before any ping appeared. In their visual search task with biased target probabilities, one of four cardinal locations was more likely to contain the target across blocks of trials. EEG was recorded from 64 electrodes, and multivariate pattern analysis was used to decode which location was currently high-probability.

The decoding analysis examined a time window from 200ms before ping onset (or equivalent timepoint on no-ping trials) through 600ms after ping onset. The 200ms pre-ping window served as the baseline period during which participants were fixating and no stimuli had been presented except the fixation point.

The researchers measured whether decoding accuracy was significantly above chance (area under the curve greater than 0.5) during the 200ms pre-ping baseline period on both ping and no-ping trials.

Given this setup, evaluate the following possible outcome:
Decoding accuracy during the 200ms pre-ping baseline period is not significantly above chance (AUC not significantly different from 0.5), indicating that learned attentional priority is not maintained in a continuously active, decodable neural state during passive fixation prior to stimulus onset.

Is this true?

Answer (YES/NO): YES